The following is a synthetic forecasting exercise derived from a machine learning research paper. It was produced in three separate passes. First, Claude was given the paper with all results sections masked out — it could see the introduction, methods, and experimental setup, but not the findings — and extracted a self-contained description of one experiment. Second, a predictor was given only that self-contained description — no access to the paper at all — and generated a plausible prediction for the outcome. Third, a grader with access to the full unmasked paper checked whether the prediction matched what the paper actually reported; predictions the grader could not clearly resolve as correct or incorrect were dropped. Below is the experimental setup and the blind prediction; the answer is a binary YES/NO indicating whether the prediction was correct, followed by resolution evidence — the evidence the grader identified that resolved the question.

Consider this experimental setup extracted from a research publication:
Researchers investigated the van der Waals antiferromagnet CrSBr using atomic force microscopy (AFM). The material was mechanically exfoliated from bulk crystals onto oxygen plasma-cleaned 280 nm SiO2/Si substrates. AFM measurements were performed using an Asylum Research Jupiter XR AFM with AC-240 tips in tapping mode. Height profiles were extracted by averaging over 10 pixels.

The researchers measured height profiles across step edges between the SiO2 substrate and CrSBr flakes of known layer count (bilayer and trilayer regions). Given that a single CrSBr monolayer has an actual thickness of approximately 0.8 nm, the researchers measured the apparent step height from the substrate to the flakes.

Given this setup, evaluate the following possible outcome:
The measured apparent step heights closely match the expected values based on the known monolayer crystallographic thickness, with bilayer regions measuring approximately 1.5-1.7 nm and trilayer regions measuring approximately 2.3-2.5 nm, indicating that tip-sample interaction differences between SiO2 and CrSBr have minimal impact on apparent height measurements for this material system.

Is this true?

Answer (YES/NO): NO